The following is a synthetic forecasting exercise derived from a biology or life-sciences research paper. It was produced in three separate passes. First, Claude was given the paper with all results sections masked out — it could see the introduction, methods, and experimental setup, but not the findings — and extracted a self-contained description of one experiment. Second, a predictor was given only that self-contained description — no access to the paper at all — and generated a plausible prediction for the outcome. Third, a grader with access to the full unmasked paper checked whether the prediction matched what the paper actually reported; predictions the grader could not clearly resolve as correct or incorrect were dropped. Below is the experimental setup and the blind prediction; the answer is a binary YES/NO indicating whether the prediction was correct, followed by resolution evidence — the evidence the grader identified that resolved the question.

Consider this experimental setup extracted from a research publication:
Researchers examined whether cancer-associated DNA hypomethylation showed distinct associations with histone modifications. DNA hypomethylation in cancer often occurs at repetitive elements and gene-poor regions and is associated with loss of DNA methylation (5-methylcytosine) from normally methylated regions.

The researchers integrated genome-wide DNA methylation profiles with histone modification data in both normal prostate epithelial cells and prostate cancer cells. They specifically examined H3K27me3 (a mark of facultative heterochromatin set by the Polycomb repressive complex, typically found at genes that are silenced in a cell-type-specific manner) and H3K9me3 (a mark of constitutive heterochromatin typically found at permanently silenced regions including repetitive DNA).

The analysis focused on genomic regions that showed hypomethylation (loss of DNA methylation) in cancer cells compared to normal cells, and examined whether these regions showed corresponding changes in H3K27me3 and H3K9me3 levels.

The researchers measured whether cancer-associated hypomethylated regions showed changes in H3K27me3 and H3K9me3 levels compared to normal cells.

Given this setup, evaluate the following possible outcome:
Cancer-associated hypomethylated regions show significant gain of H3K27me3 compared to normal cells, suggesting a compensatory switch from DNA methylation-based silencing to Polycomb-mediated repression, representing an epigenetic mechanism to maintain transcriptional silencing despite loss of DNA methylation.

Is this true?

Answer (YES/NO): YES